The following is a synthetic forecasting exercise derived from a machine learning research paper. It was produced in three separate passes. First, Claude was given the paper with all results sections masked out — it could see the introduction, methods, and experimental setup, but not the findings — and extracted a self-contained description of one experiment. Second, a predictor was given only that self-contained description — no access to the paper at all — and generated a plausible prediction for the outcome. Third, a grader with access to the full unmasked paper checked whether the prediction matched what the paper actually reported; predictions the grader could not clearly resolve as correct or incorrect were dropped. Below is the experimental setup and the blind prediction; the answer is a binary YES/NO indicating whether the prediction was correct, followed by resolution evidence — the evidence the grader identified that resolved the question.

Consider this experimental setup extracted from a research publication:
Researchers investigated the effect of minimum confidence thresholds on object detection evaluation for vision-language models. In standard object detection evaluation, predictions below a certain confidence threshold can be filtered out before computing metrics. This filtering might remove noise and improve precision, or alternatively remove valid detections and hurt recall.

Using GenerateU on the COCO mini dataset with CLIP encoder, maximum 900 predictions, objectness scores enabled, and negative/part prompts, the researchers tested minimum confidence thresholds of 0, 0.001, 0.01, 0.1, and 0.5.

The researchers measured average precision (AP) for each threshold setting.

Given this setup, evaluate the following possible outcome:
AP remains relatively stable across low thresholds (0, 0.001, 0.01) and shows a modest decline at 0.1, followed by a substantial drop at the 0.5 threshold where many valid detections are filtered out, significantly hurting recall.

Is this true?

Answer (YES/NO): YES